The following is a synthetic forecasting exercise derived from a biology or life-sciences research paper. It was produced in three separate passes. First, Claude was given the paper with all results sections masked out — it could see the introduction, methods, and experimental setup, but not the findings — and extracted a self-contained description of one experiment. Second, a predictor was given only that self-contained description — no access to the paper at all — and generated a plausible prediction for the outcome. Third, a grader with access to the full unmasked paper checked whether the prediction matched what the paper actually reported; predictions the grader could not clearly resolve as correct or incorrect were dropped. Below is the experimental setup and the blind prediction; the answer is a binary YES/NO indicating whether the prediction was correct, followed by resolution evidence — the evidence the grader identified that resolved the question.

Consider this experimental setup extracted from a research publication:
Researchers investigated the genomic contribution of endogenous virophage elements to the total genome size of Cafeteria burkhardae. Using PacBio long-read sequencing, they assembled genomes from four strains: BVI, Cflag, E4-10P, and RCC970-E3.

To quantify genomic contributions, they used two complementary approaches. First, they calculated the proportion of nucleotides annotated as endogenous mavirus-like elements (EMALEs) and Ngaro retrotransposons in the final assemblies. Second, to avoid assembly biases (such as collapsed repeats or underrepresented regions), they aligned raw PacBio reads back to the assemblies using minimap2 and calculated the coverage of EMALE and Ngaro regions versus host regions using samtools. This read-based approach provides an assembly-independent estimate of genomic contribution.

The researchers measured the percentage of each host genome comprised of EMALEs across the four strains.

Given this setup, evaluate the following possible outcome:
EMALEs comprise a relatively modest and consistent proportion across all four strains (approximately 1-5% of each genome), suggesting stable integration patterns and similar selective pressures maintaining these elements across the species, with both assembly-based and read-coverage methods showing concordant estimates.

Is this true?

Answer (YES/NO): NO